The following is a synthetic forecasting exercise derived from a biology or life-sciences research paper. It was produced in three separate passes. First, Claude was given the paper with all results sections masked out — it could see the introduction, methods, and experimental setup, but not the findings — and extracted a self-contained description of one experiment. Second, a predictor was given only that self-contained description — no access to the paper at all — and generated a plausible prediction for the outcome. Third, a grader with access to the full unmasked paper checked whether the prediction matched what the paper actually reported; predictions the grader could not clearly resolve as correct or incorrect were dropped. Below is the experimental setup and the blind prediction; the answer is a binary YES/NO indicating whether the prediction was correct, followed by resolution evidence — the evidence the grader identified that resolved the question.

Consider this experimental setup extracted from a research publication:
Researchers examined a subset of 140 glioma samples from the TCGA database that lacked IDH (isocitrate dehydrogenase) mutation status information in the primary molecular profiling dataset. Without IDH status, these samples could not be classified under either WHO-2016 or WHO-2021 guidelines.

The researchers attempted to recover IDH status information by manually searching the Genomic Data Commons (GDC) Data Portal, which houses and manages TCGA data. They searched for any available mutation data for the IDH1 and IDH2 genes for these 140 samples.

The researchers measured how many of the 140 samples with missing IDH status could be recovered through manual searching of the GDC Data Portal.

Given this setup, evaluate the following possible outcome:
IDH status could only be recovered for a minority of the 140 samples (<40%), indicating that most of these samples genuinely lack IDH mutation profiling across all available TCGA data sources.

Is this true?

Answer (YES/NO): YES